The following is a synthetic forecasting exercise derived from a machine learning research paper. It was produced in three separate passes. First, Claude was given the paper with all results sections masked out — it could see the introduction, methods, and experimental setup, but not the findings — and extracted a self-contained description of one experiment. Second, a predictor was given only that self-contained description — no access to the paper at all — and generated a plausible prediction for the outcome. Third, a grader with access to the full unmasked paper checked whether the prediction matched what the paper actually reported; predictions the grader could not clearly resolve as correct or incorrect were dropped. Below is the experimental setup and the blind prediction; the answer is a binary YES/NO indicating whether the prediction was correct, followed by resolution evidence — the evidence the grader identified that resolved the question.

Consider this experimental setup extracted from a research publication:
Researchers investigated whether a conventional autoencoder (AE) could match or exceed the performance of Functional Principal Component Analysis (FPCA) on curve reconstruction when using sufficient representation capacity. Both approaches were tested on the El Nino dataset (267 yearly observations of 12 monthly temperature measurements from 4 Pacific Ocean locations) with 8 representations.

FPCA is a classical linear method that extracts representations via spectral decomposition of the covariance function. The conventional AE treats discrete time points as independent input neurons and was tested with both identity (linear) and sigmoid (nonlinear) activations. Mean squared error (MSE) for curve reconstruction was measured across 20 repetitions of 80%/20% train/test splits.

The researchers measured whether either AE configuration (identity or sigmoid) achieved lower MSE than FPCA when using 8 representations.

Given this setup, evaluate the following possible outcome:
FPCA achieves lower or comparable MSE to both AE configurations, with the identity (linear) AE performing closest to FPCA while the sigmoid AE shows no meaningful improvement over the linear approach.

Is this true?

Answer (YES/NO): NO